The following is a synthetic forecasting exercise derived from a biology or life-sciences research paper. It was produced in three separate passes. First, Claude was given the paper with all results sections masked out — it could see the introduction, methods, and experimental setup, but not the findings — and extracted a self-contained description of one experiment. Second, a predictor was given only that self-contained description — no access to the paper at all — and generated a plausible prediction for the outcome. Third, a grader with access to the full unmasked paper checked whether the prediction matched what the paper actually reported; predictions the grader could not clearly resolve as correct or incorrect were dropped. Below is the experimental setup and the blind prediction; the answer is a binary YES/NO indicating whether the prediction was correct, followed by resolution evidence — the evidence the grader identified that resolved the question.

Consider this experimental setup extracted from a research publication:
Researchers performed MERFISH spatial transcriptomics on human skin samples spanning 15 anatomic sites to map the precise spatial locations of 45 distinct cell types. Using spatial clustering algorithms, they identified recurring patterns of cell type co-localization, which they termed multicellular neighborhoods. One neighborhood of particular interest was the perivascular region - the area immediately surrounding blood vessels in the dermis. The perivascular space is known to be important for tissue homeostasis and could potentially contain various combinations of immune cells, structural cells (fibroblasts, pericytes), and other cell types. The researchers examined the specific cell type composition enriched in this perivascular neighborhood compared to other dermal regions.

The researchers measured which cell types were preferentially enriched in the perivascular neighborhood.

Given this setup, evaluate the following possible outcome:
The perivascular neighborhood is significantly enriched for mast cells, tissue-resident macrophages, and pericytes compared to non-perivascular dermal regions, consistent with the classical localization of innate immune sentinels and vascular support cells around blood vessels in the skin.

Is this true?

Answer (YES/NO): NO